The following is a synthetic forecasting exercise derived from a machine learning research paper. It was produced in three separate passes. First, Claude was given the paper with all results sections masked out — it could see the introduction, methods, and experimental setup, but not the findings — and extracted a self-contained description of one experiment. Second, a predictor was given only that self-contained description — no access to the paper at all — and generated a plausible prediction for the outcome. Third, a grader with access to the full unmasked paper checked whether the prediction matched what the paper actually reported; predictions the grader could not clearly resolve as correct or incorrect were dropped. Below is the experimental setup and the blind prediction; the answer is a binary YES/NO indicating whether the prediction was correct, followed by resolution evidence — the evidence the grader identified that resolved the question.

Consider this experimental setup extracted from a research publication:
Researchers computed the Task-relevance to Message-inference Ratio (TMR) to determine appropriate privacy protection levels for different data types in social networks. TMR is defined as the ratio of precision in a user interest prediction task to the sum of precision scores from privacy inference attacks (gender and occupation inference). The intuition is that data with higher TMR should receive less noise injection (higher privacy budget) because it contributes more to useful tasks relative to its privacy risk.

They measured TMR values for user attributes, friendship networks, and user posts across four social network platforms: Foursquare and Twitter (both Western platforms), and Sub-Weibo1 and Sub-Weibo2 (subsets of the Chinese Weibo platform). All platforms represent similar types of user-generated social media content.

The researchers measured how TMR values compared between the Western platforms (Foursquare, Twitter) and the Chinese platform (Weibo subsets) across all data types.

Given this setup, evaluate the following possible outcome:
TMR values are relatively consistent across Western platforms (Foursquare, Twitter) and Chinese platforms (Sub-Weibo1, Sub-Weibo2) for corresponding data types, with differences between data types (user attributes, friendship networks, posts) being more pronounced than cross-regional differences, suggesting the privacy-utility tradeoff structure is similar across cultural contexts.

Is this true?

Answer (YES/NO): NO